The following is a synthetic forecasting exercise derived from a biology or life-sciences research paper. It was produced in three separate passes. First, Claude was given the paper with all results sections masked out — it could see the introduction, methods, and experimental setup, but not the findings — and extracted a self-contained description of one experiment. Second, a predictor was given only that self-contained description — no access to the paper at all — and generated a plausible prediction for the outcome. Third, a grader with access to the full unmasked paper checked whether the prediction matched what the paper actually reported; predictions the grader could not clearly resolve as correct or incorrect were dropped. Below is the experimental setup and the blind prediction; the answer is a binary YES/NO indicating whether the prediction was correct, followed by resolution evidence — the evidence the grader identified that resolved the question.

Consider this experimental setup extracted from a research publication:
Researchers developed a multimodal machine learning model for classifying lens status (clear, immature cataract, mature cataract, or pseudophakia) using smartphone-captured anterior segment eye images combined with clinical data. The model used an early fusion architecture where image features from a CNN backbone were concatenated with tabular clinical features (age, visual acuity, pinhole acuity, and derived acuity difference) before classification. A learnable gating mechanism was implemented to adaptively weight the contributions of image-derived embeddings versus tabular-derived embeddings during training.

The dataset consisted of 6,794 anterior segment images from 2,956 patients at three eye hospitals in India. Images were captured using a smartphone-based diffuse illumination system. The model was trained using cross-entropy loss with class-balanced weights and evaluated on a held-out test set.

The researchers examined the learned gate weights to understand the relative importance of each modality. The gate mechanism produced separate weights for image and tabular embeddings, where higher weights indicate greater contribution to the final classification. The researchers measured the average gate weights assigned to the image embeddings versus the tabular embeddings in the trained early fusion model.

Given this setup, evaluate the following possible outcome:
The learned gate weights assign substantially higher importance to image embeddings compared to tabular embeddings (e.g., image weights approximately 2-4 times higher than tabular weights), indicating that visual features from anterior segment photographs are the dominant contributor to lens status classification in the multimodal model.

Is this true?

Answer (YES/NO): NO